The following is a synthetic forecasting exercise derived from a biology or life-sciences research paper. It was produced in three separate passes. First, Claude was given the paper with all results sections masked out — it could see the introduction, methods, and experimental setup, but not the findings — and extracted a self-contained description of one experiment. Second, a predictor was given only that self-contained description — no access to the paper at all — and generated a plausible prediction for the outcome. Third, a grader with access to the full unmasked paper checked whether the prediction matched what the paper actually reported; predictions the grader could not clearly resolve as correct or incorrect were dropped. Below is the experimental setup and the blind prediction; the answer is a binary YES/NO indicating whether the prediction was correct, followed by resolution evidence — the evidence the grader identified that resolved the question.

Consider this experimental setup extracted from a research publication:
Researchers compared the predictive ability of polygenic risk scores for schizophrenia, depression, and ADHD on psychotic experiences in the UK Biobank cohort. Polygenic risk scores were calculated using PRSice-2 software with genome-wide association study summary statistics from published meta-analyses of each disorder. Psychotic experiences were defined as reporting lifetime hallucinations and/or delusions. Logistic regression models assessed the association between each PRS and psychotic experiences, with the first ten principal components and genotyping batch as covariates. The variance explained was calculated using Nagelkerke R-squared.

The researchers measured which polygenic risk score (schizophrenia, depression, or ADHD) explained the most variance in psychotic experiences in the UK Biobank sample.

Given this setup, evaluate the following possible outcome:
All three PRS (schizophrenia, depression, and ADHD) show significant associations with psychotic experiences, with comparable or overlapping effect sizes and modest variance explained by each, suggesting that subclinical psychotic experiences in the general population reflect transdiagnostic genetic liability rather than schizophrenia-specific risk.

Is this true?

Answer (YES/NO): NO